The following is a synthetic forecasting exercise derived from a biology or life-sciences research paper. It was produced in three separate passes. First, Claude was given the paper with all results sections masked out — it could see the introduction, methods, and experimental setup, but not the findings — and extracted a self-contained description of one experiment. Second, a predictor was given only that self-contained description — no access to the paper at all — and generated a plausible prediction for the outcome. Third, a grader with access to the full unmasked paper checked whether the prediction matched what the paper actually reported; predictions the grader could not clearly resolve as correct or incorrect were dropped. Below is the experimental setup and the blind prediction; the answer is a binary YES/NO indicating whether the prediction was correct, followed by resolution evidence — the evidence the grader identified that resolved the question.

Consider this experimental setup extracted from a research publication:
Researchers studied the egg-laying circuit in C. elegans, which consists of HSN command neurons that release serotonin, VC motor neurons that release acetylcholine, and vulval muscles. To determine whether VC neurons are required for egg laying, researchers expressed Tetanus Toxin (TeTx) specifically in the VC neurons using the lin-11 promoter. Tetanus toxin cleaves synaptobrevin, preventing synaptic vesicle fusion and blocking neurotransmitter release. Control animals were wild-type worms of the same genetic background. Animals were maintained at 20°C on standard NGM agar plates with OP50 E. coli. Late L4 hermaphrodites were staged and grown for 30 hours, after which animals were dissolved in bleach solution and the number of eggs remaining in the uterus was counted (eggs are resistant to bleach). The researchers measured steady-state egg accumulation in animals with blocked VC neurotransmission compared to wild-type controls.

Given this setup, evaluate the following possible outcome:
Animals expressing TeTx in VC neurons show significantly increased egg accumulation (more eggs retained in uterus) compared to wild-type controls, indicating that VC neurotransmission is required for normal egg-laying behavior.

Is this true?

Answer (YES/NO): NO